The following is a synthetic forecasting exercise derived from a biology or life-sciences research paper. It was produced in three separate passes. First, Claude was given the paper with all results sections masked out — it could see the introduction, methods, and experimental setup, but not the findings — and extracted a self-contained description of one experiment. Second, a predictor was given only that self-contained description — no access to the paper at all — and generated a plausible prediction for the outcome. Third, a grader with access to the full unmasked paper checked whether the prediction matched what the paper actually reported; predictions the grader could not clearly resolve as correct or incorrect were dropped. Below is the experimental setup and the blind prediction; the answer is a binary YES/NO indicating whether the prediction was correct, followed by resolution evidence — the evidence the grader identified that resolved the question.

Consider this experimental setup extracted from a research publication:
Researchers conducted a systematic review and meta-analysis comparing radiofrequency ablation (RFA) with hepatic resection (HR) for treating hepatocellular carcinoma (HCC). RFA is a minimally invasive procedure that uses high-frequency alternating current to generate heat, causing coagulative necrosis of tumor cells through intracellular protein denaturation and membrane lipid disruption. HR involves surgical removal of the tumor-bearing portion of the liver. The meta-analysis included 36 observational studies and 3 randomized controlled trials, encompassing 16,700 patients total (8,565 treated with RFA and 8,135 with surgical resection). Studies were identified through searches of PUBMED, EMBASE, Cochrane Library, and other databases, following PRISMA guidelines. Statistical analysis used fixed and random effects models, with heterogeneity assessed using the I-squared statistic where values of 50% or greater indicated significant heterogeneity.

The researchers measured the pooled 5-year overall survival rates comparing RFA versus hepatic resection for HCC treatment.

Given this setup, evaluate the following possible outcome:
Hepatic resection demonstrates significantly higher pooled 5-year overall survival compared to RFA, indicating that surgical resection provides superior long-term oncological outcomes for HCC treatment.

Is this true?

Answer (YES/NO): YES